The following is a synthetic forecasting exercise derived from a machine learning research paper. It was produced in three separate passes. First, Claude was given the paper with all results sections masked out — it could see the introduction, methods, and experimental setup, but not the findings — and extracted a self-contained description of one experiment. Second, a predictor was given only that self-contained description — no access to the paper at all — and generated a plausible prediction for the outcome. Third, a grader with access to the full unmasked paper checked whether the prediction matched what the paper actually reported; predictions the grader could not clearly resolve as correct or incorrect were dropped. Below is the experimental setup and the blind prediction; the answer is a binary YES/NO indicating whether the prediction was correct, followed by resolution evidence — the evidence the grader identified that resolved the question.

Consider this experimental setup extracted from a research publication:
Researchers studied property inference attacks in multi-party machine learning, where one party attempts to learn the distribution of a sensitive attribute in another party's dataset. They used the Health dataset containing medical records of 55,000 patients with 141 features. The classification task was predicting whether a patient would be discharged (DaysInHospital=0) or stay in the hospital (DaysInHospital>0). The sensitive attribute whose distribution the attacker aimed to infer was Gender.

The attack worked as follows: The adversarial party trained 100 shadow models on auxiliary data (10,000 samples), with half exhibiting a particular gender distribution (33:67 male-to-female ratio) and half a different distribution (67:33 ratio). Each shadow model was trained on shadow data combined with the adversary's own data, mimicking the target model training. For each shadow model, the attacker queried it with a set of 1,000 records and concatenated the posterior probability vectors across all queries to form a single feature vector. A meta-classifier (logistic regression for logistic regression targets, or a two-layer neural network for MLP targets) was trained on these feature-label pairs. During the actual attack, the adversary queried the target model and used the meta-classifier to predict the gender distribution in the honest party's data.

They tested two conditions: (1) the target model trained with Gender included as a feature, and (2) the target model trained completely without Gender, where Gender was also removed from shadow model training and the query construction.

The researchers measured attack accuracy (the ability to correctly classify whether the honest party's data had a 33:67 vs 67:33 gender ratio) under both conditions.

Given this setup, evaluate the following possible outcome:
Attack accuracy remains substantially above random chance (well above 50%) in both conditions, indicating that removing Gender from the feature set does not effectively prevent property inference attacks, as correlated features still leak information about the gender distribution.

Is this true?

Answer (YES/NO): YES